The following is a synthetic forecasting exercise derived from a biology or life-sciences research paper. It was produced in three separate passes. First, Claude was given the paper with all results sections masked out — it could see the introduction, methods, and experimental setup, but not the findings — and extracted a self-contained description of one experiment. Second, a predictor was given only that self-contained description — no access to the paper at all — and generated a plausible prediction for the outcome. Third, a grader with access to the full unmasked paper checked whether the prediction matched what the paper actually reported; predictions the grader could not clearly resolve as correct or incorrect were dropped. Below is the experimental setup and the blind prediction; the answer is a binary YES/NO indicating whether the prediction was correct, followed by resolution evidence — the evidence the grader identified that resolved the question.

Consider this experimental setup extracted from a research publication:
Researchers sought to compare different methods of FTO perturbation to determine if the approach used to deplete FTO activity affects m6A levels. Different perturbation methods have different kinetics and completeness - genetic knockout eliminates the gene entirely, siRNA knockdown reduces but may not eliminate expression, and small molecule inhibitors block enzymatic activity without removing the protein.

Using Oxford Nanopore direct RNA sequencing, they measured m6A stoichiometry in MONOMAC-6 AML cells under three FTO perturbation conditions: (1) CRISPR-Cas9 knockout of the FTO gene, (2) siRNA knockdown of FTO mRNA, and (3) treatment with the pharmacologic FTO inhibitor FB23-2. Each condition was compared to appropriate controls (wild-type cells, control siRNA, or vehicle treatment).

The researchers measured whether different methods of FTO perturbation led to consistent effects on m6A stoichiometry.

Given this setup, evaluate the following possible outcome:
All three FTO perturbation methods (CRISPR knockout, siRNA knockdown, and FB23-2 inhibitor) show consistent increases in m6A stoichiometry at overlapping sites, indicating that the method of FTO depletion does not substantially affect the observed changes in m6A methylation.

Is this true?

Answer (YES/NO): NO